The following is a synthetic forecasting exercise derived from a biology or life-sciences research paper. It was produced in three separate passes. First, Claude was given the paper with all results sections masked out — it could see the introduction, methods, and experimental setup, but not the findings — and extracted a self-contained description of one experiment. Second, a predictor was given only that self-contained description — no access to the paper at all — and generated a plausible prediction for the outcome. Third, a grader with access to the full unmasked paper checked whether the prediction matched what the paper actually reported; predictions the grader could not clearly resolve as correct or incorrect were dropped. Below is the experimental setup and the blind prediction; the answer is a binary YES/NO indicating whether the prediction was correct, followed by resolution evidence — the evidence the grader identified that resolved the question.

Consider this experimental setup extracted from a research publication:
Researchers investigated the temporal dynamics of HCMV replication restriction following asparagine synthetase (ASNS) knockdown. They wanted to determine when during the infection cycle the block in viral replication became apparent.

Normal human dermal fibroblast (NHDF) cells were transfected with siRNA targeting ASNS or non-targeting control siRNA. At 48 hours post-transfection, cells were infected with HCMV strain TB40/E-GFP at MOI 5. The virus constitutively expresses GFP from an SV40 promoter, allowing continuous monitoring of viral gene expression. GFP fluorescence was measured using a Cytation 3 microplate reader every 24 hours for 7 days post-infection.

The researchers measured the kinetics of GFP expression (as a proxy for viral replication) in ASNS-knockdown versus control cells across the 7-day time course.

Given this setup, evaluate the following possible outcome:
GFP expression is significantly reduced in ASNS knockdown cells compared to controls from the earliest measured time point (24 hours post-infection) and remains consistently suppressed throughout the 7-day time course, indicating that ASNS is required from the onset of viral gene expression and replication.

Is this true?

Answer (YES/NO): NO